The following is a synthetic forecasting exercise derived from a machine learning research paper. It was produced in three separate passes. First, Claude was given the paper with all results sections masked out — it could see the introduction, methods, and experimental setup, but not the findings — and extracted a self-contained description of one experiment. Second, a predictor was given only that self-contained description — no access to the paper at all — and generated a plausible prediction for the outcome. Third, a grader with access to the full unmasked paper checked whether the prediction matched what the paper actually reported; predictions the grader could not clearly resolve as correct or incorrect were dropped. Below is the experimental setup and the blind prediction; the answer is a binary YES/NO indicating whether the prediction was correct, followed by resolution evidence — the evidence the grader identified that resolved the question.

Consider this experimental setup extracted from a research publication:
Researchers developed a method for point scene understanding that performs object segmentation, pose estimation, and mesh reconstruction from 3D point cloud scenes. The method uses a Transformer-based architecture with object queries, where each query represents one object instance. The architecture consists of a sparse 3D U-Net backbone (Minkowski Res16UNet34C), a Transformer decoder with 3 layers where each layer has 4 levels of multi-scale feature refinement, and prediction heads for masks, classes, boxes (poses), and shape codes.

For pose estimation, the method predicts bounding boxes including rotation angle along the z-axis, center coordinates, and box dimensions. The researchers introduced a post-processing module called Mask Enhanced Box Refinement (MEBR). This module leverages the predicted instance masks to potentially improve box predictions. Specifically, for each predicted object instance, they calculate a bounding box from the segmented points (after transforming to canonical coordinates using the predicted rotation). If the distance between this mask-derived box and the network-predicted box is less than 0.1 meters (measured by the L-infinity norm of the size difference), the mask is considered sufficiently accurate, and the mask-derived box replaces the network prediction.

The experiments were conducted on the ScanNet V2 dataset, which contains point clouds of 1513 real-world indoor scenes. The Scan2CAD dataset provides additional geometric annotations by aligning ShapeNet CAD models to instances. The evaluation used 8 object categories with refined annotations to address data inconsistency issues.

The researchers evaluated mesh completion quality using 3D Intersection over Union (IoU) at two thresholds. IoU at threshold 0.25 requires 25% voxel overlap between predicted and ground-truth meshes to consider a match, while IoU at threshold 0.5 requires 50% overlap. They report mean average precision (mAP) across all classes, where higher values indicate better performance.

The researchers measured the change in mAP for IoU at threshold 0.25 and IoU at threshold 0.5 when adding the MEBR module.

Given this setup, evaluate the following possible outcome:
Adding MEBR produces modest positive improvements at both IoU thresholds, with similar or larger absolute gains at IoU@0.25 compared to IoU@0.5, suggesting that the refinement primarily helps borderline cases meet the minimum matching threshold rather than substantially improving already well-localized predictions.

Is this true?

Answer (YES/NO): YES